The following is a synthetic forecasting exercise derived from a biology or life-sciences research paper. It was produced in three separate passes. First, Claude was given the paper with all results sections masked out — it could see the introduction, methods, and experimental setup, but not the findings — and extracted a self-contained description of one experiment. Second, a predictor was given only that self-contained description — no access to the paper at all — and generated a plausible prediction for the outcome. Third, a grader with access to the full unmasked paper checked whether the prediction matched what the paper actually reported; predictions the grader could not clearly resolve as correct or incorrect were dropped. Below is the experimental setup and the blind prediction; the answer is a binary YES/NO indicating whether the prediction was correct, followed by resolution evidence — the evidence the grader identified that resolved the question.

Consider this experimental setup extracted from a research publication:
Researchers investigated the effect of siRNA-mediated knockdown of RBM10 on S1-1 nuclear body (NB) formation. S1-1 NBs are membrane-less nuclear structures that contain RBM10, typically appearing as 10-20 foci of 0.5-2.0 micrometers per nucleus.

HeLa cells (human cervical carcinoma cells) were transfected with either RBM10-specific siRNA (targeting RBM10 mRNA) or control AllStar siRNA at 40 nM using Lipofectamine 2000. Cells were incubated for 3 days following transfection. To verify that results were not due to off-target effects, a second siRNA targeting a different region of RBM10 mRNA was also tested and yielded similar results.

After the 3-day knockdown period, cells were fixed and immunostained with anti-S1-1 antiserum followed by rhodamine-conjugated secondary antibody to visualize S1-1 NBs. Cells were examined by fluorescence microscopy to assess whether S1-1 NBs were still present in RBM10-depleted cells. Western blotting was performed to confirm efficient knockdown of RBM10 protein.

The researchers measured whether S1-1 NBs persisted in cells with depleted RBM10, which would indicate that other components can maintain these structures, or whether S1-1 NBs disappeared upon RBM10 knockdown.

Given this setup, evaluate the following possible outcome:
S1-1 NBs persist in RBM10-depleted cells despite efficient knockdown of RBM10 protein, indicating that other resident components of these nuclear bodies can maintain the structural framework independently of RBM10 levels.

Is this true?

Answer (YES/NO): YES